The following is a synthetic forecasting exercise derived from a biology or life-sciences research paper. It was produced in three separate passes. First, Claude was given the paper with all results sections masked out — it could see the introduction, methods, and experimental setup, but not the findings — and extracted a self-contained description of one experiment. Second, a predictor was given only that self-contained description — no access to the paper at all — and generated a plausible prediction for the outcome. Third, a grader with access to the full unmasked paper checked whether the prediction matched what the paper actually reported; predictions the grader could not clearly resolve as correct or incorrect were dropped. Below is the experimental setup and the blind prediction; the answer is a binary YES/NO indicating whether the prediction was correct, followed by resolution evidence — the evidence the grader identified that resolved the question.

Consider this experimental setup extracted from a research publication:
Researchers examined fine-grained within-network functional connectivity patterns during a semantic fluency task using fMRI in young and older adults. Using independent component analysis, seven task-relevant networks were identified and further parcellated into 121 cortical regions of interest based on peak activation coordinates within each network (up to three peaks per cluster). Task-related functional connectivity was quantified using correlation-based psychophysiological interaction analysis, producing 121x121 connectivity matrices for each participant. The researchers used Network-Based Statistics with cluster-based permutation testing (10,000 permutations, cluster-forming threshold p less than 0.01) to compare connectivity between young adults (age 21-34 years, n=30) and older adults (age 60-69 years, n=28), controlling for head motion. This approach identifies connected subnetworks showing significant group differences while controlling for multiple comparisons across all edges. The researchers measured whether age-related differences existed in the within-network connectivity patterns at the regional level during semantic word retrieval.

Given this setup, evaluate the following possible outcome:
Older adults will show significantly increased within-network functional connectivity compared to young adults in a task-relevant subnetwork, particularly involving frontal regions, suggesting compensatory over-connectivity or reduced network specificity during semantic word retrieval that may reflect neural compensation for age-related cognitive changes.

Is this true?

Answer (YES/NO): NO